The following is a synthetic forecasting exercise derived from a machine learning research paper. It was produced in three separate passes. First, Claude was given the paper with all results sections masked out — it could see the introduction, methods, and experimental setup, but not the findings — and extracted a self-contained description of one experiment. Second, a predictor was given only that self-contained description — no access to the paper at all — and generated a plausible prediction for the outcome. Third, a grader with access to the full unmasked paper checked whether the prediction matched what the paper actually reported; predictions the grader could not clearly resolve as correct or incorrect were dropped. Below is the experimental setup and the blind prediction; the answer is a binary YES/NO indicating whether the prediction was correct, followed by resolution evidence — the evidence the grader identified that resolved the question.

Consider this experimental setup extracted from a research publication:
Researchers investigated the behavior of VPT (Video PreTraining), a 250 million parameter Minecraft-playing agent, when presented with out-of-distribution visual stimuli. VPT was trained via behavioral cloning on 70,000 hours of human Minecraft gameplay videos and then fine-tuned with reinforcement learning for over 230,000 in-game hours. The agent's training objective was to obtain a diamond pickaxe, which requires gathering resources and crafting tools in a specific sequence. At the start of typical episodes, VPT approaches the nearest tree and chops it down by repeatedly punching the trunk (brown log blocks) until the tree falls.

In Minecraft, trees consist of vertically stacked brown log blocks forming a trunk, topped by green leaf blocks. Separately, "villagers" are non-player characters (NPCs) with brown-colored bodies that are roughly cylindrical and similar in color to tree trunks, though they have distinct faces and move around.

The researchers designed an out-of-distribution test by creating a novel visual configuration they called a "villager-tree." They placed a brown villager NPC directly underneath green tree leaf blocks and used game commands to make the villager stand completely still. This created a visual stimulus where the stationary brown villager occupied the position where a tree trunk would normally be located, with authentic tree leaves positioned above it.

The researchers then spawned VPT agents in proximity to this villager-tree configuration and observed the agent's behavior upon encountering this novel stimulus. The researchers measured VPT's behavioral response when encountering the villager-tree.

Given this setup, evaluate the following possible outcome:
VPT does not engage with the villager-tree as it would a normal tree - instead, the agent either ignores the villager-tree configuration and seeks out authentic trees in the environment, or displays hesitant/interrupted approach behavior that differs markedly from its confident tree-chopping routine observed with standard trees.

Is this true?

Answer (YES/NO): NO